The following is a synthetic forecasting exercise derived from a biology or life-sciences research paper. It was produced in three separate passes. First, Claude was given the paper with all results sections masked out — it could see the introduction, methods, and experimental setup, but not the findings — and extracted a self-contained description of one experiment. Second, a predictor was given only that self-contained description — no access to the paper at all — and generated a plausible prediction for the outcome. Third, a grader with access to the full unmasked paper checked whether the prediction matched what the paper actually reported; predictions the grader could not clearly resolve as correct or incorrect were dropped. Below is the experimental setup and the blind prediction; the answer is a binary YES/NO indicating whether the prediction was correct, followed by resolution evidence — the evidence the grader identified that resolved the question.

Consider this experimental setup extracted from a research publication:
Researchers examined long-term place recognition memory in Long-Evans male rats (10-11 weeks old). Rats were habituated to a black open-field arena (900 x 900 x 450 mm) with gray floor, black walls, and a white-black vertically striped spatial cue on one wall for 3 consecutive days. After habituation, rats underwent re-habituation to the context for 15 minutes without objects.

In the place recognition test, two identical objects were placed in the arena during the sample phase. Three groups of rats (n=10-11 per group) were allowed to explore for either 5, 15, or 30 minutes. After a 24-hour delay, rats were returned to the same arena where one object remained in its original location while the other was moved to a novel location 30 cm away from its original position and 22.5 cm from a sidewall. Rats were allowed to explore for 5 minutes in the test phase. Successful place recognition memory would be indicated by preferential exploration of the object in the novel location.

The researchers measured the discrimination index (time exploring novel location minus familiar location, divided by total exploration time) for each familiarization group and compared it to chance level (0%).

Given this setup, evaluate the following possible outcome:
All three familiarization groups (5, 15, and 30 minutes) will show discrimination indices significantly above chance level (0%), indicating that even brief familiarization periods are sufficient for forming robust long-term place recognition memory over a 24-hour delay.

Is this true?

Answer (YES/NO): NO